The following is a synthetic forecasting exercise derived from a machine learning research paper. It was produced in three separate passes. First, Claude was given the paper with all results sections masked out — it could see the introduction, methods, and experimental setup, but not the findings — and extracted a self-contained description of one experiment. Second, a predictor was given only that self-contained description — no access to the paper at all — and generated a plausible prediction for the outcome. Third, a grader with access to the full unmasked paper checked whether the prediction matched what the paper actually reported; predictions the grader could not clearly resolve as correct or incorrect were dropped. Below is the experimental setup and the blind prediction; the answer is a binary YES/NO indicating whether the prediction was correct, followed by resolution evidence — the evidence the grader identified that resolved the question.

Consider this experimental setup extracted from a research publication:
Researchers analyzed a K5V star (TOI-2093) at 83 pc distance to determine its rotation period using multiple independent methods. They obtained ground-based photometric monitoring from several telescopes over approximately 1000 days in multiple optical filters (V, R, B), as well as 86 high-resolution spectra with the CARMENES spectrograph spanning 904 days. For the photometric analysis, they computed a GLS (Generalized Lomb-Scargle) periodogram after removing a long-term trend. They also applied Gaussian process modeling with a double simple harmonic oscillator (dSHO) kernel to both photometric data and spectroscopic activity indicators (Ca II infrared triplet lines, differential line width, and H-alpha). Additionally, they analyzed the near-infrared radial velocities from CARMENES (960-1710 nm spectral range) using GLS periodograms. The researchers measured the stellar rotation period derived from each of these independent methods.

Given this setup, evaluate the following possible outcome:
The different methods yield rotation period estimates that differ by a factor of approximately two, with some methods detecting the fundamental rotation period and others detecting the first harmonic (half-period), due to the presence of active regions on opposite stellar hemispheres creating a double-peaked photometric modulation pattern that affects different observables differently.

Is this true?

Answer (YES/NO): NO